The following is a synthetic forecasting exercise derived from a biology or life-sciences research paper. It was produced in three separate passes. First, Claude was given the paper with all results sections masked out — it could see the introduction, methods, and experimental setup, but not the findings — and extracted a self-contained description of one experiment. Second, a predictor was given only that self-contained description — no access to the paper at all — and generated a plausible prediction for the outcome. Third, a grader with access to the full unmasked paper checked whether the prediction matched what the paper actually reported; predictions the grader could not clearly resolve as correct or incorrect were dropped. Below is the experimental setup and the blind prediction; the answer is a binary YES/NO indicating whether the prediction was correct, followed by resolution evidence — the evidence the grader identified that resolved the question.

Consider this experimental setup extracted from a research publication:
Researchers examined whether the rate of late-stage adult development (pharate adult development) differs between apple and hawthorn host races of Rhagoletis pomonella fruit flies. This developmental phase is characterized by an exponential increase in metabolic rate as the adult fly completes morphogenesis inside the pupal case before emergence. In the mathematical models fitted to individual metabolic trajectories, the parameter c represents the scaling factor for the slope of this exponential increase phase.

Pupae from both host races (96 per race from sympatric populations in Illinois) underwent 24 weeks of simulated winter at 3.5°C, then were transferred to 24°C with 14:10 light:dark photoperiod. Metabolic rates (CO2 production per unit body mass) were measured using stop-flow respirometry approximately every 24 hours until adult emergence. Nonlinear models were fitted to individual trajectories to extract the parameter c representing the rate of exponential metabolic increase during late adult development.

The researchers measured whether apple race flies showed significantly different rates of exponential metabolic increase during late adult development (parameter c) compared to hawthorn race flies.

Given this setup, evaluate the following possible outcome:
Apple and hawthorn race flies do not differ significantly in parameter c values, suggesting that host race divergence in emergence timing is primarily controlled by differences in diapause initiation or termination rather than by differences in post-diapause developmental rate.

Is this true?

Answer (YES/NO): YES